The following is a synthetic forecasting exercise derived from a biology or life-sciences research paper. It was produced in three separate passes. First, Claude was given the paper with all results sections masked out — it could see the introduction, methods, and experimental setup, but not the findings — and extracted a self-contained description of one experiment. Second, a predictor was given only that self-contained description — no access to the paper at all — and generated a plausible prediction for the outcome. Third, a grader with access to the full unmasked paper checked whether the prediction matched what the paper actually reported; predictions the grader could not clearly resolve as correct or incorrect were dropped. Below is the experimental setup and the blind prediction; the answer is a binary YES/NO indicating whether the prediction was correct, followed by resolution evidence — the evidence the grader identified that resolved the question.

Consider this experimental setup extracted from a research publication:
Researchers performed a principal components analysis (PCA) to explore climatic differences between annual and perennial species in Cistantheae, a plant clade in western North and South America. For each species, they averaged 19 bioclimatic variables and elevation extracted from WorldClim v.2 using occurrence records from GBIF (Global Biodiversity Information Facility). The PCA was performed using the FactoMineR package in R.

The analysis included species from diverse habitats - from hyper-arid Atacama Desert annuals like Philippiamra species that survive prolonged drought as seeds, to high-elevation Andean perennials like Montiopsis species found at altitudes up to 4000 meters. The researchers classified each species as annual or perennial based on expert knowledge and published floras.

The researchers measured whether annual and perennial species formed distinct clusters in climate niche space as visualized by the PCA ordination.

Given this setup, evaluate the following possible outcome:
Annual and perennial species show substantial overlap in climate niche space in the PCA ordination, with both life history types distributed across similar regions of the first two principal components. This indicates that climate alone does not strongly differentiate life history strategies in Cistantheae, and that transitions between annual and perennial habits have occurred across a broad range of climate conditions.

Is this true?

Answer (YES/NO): NO